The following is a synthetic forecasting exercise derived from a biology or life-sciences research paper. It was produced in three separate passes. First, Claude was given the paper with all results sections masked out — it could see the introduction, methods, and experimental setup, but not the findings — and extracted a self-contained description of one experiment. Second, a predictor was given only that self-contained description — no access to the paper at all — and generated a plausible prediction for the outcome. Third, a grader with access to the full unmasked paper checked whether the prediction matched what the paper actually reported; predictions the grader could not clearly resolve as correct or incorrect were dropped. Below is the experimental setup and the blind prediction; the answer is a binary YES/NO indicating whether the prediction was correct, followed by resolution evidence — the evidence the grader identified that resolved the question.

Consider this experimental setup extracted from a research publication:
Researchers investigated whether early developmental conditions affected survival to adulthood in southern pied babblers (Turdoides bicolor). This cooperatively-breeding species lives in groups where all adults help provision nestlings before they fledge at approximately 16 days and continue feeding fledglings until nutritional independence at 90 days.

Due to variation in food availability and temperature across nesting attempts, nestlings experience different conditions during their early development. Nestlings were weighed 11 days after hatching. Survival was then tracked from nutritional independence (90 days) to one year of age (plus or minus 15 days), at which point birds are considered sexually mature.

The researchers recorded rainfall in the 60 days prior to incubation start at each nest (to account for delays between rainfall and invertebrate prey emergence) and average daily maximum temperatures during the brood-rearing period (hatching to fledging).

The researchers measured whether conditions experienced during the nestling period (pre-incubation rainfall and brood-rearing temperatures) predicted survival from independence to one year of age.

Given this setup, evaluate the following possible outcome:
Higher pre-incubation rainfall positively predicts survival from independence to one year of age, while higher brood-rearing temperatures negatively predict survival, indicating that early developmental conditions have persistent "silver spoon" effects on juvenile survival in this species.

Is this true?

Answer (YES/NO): YES